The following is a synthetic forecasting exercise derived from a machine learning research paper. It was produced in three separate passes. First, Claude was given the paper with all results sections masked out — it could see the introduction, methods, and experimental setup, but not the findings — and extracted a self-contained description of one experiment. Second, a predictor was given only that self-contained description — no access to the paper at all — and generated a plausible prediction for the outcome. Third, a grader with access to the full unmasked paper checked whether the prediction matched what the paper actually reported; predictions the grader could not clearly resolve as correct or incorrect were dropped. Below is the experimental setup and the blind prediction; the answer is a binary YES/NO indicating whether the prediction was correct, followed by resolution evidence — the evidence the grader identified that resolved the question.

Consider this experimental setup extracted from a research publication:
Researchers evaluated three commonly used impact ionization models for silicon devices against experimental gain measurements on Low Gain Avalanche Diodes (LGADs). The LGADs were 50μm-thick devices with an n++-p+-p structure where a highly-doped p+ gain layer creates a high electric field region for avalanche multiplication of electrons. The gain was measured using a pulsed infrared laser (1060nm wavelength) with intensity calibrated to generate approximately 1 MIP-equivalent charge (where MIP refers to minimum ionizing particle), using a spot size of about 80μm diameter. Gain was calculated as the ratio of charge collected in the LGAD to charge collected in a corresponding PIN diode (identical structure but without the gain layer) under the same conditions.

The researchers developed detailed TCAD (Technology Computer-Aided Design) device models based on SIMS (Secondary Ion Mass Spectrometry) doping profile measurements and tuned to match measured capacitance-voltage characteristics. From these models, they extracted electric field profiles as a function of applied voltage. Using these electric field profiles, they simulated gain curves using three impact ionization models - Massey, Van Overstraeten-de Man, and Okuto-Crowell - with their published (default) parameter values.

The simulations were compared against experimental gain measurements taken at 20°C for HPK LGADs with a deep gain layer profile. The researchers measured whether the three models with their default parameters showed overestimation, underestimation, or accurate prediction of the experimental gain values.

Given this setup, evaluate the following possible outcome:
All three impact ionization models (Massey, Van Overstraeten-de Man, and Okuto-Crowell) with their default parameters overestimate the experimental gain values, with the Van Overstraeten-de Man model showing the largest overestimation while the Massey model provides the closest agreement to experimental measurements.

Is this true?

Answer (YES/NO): NO